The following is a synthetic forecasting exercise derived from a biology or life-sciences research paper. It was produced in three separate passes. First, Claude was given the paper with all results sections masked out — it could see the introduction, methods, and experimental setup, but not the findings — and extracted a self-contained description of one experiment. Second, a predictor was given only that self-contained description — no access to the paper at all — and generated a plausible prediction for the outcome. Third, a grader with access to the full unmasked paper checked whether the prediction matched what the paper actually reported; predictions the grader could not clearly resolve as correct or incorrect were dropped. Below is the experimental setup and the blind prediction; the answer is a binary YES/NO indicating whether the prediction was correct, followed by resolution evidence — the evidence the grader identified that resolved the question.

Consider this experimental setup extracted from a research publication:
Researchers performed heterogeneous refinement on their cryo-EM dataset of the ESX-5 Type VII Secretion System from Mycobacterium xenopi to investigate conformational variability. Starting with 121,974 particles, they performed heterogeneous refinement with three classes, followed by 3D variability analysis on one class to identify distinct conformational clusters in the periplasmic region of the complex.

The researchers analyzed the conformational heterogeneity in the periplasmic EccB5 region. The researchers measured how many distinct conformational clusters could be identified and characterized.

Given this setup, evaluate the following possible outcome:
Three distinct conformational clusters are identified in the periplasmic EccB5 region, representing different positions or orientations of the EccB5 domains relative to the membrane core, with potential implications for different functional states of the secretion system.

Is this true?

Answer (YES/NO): NO